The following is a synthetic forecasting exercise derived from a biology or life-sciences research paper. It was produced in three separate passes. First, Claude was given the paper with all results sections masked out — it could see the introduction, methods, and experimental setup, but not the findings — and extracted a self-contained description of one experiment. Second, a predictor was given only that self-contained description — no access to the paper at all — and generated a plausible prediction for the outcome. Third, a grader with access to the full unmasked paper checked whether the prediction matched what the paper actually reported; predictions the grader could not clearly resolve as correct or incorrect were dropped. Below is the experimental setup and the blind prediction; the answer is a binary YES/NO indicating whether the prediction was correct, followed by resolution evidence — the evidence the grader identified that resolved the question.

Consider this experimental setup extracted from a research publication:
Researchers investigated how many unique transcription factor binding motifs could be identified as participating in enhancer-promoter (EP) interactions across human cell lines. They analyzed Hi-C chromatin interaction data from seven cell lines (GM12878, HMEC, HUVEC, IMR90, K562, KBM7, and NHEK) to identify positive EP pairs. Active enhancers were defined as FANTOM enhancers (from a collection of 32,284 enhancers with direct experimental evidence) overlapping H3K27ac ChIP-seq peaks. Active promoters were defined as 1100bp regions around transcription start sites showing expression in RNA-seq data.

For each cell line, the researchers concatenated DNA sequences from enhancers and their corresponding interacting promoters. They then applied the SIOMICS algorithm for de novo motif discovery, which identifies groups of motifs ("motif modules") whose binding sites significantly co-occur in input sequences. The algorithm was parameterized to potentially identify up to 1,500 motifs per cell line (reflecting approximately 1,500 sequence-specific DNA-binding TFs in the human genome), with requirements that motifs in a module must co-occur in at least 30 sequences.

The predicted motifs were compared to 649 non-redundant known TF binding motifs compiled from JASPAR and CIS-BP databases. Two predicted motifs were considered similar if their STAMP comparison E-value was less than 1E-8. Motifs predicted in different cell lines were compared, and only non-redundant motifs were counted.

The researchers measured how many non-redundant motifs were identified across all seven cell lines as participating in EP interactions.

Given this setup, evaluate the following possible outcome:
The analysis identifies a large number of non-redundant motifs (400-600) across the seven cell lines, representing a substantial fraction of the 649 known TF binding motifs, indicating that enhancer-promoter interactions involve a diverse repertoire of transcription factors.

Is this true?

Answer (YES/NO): NO